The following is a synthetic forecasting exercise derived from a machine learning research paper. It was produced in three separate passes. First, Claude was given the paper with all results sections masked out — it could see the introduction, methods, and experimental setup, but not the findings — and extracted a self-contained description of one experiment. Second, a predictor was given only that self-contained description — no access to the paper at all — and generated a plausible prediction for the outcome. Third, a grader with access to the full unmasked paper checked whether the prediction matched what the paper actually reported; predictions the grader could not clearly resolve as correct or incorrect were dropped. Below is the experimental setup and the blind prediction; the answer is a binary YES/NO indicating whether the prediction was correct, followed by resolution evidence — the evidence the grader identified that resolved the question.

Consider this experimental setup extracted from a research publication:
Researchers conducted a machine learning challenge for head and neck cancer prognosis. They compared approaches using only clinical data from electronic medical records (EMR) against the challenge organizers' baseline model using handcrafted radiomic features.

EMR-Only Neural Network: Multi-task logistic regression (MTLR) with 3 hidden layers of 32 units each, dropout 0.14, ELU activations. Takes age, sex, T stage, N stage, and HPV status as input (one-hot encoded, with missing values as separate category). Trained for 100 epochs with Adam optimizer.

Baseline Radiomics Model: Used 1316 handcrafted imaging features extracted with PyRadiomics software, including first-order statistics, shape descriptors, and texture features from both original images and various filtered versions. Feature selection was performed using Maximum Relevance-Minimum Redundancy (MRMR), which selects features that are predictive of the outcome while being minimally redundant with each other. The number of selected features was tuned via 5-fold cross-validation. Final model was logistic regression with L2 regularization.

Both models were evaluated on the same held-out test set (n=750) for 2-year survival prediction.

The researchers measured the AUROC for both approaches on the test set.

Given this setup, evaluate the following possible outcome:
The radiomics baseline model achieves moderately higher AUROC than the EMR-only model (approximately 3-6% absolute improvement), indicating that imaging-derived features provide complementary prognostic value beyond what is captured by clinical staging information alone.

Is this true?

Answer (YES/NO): NO